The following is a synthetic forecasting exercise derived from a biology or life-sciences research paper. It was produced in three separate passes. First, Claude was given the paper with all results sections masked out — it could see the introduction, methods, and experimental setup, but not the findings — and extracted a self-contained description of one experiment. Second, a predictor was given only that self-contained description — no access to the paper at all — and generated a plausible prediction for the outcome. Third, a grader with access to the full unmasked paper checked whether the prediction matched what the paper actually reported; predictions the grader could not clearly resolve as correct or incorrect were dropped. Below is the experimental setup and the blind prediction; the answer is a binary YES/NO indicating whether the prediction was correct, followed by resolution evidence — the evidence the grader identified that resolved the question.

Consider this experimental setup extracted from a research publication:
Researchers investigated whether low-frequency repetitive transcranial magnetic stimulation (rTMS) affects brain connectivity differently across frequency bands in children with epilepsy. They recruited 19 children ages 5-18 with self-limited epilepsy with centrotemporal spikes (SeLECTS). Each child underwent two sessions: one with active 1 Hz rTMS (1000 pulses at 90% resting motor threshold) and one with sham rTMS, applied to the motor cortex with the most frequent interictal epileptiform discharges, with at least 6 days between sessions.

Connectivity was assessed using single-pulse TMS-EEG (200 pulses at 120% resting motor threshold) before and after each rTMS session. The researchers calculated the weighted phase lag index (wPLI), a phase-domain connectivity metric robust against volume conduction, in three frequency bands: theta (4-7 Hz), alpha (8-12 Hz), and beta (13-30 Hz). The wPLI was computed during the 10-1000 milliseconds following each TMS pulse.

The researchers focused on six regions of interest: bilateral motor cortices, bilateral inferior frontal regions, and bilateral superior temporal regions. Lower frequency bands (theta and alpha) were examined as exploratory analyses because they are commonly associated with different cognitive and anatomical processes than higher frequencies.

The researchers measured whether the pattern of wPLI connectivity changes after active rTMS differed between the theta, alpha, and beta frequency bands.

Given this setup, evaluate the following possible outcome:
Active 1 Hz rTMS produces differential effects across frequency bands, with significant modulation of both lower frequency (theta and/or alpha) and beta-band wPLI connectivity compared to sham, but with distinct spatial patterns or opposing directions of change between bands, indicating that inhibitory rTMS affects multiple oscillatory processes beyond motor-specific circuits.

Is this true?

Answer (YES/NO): NO